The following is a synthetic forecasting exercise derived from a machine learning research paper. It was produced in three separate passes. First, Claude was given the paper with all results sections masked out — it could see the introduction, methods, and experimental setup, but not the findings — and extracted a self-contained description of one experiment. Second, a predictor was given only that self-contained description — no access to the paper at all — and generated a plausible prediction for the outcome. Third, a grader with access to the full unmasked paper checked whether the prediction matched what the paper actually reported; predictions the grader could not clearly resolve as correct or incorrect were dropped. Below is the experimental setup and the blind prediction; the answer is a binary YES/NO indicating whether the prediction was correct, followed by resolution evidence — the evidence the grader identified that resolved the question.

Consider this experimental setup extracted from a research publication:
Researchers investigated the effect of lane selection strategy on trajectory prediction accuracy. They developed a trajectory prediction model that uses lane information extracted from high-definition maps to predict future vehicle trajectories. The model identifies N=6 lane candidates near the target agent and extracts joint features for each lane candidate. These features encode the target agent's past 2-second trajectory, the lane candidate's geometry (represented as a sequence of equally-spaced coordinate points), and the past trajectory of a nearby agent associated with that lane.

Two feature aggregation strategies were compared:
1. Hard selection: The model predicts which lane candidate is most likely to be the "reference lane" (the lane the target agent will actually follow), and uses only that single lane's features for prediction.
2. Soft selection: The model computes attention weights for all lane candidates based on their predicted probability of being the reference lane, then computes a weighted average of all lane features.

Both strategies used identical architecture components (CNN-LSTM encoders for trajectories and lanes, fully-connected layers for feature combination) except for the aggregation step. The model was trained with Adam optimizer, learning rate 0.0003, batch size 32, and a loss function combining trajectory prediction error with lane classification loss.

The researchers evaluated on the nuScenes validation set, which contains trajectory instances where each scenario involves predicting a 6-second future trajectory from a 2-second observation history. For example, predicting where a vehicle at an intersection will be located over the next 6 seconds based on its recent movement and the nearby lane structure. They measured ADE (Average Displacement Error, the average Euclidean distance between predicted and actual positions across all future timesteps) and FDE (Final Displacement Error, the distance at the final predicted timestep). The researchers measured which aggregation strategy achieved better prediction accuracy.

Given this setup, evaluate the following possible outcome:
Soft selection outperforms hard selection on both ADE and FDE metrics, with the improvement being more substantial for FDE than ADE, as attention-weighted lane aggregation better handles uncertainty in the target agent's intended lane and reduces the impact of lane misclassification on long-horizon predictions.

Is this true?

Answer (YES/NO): NO